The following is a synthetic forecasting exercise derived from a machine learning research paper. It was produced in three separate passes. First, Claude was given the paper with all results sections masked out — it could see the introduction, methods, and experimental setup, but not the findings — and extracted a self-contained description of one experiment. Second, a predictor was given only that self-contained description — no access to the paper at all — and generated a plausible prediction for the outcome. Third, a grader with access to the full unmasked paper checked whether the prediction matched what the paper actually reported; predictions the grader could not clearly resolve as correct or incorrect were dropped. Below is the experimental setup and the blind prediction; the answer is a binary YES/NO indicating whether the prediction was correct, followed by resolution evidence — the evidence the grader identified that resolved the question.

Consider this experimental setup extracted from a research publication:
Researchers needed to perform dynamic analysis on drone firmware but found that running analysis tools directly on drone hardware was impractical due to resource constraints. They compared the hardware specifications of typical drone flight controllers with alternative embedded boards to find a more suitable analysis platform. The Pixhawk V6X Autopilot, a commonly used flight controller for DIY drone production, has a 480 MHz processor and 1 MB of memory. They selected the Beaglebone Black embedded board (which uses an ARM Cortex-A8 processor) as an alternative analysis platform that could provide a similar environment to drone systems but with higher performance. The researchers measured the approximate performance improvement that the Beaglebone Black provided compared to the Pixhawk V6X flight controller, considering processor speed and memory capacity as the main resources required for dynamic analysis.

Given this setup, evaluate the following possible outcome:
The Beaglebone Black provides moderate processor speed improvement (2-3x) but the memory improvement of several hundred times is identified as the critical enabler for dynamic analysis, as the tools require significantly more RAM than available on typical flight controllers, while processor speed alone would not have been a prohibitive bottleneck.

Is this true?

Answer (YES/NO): NO